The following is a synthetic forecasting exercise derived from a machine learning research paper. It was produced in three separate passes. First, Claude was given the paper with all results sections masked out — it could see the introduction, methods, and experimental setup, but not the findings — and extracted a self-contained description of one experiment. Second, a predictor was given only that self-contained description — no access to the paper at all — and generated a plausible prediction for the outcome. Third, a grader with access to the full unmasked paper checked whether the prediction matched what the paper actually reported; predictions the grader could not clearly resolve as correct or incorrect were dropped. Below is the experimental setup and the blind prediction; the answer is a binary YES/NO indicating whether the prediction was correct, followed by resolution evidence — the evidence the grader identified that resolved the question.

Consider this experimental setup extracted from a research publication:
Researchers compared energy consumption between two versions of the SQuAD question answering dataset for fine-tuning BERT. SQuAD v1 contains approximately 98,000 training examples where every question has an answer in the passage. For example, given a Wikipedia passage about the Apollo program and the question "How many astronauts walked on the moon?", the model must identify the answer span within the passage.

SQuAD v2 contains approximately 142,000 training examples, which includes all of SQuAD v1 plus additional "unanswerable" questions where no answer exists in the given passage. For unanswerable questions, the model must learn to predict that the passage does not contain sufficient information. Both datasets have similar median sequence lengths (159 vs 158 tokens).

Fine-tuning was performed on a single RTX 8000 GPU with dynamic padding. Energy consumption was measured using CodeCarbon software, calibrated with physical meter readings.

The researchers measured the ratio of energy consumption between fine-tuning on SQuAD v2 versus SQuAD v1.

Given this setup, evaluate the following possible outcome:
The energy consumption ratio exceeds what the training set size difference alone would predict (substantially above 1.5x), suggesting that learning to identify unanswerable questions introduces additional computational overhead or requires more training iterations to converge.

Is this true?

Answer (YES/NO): NO